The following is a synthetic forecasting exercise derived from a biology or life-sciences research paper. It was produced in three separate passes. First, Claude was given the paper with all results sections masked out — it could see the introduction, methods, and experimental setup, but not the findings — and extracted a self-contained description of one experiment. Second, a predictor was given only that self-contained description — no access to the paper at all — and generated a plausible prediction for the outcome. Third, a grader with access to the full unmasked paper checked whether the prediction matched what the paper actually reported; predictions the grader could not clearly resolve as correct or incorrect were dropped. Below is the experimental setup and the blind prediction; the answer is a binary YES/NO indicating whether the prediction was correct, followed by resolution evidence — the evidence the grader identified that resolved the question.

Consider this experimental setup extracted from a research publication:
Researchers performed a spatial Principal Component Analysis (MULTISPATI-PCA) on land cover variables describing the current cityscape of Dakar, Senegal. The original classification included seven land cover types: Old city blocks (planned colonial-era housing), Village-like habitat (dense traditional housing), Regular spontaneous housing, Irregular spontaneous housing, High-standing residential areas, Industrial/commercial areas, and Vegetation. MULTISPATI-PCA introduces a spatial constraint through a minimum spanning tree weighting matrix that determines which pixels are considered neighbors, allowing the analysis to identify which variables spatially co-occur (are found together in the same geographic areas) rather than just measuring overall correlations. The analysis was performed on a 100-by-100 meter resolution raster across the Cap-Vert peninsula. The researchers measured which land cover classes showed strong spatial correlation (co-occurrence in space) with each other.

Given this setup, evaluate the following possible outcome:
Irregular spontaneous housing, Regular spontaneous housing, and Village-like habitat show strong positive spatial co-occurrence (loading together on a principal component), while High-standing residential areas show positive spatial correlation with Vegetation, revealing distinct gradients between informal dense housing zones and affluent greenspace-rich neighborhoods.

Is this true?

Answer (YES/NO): NO